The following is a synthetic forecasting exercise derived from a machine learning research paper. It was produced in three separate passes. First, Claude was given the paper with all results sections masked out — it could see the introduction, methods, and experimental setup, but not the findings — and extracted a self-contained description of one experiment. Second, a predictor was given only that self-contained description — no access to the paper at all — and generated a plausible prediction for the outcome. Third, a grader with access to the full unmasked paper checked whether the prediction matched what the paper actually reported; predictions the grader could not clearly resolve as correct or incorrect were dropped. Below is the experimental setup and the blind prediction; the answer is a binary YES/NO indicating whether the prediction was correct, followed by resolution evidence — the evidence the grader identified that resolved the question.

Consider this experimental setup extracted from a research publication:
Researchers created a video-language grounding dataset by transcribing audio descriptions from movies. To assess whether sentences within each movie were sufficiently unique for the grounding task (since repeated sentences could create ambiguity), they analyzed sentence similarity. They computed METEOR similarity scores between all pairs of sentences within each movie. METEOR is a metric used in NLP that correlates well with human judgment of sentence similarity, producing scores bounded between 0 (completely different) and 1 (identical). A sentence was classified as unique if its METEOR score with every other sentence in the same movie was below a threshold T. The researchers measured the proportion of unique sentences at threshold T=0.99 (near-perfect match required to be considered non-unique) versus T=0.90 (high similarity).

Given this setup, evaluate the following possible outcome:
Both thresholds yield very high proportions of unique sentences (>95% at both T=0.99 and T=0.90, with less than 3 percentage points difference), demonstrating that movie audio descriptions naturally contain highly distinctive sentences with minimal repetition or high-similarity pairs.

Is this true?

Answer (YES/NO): YES